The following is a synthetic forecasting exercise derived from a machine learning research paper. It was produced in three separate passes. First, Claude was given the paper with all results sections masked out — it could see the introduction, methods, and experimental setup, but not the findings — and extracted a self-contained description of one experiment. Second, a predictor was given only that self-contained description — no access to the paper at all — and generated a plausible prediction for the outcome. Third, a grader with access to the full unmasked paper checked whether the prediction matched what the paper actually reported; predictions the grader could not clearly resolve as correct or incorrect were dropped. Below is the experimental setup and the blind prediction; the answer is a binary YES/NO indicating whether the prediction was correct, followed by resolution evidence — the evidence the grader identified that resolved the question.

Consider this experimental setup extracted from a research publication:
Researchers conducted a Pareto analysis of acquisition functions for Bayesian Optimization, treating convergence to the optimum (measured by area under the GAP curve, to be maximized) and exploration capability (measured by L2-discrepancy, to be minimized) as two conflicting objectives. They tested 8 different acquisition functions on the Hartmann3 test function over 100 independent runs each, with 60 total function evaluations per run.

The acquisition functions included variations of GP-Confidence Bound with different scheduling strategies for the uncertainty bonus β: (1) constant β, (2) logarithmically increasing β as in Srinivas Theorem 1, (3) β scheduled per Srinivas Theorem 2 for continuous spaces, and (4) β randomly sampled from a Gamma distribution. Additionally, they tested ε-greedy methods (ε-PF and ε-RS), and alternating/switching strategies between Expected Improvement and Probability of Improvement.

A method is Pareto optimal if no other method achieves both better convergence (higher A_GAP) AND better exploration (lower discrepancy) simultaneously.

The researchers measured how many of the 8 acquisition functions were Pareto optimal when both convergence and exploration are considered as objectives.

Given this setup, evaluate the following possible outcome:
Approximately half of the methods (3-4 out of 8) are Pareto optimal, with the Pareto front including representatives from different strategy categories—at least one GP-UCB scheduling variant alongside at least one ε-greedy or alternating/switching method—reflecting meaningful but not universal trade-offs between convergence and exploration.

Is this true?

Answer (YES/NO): YES